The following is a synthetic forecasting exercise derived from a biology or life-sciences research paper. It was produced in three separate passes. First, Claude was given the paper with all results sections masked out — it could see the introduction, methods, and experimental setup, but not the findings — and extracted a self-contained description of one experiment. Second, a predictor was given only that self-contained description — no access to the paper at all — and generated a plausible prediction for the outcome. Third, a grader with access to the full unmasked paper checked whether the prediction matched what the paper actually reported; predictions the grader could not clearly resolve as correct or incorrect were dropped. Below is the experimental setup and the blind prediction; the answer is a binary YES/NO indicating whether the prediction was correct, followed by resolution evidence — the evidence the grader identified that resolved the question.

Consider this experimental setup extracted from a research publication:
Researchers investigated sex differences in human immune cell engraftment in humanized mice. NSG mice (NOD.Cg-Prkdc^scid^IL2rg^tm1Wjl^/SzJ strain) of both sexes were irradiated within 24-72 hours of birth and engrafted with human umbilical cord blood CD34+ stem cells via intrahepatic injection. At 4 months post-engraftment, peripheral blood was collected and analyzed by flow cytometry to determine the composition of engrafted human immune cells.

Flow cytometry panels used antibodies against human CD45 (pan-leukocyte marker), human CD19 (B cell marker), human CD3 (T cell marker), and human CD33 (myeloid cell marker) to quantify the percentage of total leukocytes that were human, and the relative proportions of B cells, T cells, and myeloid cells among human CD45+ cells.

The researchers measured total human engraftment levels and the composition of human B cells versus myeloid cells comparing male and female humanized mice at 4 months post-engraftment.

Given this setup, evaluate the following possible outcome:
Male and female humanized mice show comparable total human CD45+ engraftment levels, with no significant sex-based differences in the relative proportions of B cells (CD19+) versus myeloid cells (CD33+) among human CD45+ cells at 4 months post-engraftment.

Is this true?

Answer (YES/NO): YES